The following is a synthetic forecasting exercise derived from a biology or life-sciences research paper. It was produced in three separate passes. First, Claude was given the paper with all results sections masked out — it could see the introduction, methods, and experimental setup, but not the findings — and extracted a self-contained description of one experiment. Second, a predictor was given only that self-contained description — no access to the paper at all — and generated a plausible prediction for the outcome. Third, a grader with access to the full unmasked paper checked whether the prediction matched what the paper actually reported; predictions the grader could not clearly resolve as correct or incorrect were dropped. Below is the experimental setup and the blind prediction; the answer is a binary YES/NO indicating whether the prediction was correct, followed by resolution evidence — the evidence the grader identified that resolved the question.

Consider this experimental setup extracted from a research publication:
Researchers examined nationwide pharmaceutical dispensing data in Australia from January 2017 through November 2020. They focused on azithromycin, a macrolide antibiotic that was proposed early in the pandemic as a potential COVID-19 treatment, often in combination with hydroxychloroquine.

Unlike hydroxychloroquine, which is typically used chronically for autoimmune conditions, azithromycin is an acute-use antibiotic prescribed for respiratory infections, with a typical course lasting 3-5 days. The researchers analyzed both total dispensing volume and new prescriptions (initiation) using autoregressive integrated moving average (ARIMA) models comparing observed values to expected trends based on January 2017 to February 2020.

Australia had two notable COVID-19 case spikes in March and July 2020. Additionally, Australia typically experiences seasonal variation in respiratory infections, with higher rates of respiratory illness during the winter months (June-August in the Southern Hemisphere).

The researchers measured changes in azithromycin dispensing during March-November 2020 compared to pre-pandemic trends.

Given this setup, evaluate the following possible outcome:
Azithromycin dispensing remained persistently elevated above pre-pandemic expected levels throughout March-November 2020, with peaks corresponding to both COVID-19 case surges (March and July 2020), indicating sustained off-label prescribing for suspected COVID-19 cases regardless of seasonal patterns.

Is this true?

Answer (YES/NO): NO